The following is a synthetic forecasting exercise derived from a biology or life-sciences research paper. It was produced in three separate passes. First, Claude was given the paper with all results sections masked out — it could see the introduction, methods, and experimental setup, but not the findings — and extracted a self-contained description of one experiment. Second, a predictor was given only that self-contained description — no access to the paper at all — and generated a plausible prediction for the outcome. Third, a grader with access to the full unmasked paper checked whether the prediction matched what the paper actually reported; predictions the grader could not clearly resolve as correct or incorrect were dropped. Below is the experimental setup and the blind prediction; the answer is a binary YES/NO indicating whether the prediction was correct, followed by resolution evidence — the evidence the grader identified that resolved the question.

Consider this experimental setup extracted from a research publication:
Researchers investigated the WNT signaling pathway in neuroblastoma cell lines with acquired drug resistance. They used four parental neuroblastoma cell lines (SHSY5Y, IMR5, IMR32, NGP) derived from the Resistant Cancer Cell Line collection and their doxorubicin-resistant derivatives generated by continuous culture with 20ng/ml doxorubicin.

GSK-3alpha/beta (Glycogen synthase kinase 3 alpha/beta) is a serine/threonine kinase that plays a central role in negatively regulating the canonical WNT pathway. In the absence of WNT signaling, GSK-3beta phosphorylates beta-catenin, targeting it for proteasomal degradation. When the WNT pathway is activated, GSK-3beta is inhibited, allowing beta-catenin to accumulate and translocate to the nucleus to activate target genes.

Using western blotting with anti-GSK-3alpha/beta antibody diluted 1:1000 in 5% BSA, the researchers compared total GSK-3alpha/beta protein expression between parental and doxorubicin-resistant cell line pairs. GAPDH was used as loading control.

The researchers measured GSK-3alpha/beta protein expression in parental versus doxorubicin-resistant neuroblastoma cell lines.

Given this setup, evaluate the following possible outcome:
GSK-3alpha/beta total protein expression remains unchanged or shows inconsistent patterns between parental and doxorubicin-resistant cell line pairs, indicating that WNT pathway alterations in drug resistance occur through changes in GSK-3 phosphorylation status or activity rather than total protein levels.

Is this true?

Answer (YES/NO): YES